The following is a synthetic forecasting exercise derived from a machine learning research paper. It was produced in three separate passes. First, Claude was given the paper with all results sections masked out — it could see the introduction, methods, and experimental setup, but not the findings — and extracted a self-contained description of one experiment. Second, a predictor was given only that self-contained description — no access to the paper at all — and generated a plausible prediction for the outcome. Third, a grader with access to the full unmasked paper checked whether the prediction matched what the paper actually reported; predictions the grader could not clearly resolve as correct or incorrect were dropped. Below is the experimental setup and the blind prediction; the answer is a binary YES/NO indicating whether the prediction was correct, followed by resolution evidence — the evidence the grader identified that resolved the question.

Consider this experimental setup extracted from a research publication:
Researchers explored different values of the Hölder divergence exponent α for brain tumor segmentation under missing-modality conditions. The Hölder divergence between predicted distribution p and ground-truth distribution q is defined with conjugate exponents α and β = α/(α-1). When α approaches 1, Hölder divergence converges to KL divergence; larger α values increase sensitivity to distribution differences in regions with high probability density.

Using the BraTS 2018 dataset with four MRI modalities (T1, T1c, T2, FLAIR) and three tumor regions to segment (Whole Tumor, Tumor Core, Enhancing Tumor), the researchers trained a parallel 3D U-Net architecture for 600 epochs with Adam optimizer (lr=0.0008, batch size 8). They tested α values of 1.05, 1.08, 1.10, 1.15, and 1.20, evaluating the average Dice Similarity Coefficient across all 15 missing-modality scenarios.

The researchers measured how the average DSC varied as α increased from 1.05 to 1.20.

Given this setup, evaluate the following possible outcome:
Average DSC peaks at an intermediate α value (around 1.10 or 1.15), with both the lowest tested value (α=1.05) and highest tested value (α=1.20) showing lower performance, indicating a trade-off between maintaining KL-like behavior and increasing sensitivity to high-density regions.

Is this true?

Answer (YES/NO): YES